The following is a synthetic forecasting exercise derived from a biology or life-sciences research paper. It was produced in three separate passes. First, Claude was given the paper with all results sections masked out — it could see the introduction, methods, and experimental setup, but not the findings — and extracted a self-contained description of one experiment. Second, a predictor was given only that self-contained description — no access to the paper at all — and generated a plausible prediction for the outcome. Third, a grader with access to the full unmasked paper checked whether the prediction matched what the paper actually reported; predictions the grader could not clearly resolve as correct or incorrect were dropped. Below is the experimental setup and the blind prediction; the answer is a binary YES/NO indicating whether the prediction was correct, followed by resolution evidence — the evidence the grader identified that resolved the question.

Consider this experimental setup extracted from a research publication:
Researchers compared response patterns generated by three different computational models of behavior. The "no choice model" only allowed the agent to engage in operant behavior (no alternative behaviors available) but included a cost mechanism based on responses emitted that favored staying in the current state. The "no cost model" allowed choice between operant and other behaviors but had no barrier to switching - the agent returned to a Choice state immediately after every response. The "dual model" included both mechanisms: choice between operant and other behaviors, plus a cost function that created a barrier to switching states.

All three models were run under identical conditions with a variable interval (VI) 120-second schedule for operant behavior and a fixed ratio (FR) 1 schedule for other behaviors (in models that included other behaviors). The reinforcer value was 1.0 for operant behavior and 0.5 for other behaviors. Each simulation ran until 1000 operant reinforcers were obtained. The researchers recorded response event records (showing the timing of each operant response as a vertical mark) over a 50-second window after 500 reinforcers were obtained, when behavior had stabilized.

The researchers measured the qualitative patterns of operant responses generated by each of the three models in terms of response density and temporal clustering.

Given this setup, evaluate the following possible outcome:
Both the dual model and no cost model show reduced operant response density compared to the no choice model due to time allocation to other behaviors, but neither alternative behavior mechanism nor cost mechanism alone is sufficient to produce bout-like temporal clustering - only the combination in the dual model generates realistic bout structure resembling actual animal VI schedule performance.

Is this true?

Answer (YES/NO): YES